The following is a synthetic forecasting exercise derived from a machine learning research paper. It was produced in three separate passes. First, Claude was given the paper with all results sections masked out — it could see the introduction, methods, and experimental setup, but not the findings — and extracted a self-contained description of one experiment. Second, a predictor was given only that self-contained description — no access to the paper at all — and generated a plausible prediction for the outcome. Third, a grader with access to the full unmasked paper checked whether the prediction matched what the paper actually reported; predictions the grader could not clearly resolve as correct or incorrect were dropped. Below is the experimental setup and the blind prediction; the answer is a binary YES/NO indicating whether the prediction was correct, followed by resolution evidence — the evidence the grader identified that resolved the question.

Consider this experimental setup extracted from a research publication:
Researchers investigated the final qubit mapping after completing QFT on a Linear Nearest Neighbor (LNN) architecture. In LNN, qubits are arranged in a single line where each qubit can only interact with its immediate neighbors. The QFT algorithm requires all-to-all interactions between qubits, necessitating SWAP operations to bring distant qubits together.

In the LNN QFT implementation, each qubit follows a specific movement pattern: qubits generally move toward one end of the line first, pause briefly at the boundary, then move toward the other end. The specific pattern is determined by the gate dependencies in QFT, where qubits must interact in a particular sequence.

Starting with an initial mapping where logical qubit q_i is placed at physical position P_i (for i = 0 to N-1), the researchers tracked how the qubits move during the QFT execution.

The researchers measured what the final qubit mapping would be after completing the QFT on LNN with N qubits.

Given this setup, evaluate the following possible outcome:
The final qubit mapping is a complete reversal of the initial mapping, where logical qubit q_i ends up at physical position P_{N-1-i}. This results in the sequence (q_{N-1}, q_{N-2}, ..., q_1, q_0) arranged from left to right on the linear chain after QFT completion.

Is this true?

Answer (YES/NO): YES